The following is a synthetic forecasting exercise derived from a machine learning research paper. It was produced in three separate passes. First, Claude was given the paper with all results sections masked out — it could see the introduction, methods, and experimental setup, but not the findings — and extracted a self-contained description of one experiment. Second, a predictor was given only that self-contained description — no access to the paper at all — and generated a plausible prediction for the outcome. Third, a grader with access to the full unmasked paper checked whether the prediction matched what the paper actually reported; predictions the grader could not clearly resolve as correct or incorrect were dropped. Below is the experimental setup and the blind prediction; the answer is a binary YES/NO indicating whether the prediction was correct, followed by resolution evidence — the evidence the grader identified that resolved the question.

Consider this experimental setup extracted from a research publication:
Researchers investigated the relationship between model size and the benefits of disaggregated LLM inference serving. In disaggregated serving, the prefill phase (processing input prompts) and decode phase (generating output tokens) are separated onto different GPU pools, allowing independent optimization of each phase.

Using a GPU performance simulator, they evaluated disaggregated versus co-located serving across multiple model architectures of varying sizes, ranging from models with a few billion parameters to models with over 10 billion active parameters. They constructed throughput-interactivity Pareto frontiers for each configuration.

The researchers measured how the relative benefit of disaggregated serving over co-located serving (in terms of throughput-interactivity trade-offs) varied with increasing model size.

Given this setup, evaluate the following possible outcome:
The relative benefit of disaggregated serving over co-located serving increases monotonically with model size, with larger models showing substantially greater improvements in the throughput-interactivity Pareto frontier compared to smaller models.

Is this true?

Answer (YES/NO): YES